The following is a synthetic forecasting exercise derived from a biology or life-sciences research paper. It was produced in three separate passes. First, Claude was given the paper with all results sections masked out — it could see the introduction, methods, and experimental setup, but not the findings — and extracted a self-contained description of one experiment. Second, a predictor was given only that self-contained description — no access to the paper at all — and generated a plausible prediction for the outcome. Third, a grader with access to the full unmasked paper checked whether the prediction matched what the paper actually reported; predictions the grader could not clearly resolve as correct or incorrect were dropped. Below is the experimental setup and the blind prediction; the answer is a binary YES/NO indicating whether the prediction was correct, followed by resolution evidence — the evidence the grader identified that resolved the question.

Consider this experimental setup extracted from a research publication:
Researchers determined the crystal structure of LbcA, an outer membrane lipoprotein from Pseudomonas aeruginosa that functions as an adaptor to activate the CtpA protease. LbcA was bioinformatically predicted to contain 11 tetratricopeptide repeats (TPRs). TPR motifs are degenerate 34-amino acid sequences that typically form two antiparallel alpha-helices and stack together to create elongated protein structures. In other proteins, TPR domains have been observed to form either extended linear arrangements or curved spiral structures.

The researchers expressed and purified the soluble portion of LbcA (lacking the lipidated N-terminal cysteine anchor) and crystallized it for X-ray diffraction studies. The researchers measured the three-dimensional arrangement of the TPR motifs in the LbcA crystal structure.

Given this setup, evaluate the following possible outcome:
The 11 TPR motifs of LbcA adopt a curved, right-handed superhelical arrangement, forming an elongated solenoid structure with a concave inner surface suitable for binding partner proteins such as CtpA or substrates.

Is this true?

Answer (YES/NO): NO